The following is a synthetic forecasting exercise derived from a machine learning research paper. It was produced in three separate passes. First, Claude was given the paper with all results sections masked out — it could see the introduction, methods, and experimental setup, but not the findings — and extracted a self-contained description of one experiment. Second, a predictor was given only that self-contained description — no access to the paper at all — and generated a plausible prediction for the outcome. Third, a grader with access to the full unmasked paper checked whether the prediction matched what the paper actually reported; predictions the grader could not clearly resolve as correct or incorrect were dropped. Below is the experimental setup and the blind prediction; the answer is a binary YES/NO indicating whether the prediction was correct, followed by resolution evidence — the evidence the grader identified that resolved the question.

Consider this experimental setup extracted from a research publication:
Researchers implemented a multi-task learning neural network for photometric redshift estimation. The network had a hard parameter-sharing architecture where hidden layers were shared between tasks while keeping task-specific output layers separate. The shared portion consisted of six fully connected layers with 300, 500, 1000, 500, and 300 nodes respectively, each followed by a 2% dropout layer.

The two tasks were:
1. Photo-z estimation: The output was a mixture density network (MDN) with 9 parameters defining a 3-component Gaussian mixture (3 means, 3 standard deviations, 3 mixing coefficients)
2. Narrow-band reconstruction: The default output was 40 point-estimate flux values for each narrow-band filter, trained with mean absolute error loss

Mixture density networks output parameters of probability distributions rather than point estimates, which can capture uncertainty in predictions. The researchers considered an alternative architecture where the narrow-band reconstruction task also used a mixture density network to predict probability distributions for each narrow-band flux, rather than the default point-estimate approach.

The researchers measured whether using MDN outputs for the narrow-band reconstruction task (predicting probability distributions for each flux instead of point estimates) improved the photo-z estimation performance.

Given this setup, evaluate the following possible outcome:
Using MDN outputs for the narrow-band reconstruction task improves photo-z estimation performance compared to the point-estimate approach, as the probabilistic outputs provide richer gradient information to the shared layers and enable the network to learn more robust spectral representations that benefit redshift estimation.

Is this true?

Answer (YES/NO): NO